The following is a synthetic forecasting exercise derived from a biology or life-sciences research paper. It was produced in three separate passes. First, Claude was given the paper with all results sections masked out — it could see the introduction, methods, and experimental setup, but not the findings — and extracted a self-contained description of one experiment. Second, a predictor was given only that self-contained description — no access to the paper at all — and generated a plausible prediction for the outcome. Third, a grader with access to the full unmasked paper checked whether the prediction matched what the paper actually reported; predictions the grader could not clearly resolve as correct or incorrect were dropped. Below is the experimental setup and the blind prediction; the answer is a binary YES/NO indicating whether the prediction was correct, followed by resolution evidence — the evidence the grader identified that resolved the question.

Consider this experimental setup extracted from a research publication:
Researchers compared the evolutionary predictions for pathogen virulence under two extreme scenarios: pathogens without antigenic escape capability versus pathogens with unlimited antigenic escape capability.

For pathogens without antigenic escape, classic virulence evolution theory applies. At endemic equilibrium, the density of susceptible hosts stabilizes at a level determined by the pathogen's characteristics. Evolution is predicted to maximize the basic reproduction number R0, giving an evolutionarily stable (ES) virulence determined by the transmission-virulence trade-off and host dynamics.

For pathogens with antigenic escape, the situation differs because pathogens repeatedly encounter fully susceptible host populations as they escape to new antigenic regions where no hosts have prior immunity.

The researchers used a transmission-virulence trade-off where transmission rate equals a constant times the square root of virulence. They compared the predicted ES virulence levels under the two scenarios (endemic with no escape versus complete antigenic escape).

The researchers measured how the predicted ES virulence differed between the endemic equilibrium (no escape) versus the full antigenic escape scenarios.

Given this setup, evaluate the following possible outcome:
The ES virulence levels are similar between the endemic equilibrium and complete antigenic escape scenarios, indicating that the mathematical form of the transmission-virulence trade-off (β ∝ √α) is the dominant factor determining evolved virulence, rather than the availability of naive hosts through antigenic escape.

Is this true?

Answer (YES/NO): NO